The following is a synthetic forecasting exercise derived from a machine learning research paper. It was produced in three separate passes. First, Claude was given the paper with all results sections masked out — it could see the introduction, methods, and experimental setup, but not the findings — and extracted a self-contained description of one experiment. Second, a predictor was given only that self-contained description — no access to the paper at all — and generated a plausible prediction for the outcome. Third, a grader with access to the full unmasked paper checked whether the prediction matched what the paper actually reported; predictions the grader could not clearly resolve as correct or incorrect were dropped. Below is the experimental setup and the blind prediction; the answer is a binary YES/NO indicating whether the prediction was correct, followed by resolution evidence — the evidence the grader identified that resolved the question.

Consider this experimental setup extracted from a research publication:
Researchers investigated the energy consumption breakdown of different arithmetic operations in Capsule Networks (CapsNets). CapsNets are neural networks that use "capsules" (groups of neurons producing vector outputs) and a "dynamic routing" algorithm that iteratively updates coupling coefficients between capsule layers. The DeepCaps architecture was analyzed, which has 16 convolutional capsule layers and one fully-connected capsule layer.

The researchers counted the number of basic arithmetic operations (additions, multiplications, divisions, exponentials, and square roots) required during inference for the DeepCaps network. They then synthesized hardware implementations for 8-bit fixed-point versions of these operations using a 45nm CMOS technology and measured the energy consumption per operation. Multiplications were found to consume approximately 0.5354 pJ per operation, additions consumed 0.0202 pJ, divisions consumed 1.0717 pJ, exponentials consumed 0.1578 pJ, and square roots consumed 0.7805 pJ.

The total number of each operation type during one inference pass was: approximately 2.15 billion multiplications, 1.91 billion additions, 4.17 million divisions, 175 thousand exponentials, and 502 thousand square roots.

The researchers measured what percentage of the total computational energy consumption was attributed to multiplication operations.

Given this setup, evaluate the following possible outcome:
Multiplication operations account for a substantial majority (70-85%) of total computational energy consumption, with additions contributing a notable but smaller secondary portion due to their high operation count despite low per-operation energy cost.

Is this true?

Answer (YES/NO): NO